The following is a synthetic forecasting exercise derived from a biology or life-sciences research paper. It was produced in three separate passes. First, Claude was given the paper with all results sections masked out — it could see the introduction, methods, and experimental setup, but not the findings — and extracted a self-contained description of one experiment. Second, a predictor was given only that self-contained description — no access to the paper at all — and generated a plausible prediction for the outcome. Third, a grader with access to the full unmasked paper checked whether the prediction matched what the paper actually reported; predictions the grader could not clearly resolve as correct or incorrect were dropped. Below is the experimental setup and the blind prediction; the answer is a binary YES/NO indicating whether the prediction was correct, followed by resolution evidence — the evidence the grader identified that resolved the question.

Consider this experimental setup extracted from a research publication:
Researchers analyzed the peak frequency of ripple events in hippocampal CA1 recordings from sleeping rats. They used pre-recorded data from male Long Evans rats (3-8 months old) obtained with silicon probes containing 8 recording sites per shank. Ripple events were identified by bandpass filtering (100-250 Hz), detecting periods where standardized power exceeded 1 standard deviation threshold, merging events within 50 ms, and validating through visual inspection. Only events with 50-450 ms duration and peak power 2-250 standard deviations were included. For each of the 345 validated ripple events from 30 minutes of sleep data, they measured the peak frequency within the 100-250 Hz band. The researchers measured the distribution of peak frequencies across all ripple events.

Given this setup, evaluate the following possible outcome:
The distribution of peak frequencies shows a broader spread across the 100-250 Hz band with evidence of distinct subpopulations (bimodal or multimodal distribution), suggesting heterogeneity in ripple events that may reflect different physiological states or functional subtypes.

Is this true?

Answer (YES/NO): NO